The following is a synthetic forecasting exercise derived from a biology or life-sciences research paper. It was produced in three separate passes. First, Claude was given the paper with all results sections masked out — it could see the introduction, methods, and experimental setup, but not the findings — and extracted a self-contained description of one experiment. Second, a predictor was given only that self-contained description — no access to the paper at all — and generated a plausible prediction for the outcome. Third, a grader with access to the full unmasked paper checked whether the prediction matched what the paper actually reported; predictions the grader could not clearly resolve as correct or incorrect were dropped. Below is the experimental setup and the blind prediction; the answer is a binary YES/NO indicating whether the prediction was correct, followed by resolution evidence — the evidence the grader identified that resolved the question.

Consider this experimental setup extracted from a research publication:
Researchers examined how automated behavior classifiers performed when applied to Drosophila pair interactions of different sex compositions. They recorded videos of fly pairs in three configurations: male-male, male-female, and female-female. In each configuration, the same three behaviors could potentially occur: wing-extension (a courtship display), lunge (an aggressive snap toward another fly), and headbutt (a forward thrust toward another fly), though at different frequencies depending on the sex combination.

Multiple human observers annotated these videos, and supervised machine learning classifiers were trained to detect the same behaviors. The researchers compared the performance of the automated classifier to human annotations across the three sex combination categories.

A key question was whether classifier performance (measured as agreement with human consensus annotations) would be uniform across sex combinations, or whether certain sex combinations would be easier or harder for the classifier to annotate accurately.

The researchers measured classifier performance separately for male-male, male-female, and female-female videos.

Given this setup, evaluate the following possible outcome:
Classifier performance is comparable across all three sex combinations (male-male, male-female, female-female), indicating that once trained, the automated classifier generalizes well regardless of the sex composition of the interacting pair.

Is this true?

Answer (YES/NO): NO